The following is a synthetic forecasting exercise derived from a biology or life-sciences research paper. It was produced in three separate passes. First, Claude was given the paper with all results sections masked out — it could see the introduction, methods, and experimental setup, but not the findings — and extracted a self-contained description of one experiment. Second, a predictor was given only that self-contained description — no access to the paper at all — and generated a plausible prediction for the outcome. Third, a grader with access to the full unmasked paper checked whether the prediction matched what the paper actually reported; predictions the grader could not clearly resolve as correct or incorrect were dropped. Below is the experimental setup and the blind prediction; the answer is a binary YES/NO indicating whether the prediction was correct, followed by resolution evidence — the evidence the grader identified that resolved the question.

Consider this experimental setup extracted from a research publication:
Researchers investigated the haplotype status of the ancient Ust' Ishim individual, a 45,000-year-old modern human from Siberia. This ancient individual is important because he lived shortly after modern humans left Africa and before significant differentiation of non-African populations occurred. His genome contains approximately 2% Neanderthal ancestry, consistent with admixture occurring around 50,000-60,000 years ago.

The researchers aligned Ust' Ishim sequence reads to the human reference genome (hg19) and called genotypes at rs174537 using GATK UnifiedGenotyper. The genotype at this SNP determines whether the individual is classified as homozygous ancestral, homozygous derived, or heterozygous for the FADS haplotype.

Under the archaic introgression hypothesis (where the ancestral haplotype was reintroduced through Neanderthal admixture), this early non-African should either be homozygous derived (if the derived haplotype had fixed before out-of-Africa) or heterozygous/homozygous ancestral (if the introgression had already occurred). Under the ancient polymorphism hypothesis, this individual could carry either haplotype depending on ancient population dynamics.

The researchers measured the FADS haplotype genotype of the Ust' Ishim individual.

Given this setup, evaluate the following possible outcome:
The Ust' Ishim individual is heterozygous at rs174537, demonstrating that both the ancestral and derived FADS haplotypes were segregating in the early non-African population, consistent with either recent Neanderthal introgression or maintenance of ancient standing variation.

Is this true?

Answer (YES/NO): NO